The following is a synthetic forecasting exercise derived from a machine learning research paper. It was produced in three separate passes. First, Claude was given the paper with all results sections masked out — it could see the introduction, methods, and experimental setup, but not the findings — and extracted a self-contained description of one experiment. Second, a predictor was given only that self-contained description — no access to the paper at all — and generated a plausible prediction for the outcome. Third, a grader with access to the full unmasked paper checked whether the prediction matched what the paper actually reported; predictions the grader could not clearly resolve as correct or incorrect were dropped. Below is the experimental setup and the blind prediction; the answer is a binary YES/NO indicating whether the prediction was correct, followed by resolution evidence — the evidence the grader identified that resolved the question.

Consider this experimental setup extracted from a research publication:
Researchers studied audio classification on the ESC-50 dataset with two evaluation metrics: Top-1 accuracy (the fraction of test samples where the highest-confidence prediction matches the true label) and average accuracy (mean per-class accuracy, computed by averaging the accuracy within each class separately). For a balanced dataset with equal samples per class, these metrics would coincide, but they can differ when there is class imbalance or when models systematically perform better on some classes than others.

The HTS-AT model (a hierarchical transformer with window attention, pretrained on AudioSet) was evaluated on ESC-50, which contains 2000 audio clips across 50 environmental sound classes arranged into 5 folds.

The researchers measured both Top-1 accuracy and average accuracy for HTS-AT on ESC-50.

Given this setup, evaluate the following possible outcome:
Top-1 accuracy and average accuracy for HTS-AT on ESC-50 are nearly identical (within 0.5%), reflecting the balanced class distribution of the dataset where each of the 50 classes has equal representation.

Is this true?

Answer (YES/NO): YES